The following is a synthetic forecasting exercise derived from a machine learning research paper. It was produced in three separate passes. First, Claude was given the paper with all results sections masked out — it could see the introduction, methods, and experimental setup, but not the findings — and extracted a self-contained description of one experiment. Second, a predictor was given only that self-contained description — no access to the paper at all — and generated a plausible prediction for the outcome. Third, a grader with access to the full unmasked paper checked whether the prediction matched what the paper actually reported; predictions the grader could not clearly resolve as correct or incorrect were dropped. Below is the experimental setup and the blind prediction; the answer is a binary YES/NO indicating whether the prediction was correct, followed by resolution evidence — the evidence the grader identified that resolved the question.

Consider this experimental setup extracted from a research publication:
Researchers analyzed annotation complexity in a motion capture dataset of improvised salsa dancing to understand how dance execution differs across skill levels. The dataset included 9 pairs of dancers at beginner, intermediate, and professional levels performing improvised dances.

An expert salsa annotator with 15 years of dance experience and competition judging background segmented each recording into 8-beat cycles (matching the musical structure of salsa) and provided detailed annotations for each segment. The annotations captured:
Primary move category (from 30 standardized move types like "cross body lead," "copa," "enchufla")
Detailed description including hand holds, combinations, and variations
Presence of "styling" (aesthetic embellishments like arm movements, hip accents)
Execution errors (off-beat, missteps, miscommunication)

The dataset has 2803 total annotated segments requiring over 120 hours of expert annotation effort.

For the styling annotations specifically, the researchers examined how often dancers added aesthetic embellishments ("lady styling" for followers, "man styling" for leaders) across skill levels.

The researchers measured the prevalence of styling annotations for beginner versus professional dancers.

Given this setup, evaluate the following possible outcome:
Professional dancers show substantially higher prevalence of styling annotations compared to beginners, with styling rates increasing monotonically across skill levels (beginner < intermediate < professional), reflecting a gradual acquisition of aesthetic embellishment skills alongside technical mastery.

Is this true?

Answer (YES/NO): YES